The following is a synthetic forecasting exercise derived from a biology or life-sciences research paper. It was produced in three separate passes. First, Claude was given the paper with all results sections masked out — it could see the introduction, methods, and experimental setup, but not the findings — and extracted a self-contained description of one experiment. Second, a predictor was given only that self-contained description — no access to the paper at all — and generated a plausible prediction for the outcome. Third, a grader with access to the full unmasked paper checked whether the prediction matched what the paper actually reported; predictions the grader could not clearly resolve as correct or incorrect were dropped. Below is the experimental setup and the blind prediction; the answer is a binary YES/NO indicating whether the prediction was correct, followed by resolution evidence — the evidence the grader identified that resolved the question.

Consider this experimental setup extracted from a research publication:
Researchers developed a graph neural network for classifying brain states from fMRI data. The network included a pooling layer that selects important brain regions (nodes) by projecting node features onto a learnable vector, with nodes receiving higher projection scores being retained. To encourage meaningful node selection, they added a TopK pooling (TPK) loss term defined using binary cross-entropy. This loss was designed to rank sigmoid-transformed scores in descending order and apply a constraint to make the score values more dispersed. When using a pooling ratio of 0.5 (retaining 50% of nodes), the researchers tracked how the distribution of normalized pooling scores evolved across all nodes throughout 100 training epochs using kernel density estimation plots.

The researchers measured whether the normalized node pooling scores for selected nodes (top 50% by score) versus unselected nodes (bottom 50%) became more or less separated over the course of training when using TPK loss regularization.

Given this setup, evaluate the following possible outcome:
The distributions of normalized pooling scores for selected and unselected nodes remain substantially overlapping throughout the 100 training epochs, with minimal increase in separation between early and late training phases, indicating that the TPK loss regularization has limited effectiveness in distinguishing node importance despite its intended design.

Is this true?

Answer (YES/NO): NO